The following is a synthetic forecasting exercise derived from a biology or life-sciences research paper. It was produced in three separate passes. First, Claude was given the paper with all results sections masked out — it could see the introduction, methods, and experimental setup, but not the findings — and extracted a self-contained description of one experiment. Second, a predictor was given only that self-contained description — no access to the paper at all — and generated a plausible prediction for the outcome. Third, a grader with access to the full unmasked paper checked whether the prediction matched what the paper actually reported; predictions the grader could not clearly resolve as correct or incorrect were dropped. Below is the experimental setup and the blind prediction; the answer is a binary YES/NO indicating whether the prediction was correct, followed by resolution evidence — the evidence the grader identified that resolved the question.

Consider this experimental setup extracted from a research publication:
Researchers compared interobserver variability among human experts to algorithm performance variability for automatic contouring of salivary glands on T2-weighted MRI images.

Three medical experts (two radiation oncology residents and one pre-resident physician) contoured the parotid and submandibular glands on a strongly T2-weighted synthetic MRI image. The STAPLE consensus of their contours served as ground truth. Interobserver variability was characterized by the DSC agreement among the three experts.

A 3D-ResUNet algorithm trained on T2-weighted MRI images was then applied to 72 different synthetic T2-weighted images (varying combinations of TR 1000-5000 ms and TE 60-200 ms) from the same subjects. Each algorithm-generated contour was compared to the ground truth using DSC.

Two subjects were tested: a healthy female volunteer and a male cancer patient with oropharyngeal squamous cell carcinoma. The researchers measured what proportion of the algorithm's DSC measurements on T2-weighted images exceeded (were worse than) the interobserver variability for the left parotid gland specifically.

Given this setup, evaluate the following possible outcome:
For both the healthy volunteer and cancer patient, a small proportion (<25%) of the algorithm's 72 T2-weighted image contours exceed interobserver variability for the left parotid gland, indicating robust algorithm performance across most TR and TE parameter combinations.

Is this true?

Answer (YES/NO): NO